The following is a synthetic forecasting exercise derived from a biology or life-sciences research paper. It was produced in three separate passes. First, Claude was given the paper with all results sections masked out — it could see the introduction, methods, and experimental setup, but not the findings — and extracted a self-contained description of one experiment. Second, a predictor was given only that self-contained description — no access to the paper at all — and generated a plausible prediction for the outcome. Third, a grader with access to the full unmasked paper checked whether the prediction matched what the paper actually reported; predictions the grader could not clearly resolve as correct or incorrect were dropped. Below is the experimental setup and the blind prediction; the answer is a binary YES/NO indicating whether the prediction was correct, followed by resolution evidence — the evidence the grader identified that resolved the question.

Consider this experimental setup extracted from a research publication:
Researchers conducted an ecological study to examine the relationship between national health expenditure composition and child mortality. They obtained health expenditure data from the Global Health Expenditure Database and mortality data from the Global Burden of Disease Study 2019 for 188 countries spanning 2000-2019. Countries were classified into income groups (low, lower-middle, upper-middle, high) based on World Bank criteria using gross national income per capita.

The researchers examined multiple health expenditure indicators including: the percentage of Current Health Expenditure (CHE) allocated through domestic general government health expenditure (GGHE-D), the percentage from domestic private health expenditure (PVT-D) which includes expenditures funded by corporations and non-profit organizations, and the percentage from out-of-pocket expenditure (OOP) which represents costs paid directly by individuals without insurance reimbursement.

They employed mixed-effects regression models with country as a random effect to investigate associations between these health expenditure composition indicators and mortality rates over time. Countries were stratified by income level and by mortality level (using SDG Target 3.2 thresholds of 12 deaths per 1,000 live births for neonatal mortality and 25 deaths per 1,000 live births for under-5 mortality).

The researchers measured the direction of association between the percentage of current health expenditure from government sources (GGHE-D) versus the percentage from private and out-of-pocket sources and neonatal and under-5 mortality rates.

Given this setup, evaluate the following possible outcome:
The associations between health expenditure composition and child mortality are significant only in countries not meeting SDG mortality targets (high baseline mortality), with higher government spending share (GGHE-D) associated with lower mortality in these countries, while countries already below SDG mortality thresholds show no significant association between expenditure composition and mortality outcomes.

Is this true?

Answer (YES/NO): NO